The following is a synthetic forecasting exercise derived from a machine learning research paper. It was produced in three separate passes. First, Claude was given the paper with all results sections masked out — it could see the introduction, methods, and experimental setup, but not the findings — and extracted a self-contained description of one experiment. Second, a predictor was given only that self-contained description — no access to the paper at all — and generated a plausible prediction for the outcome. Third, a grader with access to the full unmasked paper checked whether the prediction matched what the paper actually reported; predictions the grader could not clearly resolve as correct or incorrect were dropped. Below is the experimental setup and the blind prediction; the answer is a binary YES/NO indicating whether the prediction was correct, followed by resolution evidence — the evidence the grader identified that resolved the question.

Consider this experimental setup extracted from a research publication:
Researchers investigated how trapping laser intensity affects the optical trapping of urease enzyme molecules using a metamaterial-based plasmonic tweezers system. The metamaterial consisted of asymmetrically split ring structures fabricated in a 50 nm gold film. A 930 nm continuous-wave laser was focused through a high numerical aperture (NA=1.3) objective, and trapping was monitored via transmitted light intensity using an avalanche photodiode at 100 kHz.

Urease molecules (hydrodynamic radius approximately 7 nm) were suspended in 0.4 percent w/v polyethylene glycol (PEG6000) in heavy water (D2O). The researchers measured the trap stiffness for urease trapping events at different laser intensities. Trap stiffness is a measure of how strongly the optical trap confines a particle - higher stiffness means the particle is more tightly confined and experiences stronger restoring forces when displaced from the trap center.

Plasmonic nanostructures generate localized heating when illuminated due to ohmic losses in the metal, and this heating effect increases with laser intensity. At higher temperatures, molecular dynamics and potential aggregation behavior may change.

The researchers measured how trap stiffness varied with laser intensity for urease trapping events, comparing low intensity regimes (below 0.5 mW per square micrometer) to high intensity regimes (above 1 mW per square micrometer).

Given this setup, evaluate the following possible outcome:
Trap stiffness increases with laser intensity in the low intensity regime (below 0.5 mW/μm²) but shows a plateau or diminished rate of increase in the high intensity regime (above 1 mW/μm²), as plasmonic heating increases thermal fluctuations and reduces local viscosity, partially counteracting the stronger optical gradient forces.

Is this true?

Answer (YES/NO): NO